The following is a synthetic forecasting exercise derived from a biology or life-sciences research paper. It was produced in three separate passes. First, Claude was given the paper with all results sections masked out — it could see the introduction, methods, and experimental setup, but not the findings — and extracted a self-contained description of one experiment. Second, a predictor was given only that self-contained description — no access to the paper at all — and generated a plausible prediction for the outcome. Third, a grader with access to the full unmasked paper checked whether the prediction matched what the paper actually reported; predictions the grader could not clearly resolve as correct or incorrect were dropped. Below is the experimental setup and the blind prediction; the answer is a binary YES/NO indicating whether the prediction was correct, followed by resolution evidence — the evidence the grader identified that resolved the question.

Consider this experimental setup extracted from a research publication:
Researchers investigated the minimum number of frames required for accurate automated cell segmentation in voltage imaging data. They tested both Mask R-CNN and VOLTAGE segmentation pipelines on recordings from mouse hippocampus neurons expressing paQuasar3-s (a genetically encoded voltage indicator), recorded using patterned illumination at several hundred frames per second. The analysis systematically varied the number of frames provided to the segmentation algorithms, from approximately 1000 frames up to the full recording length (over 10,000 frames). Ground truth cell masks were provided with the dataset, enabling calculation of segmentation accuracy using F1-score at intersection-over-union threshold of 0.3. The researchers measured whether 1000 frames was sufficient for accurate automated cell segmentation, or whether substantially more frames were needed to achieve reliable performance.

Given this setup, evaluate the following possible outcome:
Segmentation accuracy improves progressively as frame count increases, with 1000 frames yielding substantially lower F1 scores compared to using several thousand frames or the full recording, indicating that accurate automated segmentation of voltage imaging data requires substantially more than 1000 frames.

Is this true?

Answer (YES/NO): NO